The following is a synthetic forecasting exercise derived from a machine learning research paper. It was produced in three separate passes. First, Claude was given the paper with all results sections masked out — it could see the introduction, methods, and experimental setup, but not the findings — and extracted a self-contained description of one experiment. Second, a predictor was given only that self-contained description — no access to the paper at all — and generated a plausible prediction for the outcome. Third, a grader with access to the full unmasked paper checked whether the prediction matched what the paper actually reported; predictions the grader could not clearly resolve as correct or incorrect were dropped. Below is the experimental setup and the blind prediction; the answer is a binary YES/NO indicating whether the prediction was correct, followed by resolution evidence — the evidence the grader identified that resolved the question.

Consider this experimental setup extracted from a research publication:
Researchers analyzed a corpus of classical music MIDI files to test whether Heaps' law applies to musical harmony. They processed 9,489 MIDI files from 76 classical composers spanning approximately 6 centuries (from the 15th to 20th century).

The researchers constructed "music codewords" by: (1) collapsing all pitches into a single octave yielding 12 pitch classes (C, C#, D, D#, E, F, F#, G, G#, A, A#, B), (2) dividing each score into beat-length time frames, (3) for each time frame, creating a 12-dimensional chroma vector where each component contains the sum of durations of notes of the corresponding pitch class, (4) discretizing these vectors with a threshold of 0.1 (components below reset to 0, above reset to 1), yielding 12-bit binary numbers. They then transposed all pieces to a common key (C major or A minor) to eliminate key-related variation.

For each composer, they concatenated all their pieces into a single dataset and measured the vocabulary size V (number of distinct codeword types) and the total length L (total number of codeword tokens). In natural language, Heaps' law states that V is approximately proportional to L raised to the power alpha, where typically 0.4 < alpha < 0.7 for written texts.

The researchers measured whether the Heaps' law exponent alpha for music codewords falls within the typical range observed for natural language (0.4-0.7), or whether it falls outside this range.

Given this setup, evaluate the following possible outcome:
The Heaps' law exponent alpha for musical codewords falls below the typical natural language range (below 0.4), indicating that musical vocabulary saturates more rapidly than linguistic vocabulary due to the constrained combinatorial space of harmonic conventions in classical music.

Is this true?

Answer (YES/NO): YES